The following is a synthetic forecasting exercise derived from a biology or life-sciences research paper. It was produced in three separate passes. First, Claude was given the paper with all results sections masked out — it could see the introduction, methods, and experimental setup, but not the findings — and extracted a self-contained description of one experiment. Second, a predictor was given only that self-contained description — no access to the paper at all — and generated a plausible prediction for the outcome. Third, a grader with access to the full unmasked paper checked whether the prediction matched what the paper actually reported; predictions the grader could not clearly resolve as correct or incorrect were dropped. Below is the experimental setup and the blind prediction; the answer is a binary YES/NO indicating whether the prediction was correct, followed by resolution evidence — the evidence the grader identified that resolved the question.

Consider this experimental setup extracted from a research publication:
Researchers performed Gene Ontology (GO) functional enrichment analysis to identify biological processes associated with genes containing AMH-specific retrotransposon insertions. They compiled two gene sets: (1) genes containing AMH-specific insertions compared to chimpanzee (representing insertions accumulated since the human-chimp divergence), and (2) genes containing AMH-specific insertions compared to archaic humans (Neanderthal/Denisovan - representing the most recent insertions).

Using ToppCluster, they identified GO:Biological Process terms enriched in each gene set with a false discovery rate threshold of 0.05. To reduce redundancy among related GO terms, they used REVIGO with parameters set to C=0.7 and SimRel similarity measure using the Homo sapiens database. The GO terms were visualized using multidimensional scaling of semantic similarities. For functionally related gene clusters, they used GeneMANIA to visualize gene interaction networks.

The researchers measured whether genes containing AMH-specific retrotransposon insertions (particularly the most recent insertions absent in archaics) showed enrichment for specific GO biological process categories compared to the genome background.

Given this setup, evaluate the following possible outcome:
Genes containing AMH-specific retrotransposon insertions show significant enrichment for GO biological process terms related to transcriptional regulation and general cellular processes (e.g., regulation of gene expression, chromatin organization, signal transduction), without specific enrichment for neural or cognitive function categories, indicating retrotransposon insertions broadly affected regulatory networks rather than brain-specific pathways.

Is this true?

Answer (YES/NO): NO